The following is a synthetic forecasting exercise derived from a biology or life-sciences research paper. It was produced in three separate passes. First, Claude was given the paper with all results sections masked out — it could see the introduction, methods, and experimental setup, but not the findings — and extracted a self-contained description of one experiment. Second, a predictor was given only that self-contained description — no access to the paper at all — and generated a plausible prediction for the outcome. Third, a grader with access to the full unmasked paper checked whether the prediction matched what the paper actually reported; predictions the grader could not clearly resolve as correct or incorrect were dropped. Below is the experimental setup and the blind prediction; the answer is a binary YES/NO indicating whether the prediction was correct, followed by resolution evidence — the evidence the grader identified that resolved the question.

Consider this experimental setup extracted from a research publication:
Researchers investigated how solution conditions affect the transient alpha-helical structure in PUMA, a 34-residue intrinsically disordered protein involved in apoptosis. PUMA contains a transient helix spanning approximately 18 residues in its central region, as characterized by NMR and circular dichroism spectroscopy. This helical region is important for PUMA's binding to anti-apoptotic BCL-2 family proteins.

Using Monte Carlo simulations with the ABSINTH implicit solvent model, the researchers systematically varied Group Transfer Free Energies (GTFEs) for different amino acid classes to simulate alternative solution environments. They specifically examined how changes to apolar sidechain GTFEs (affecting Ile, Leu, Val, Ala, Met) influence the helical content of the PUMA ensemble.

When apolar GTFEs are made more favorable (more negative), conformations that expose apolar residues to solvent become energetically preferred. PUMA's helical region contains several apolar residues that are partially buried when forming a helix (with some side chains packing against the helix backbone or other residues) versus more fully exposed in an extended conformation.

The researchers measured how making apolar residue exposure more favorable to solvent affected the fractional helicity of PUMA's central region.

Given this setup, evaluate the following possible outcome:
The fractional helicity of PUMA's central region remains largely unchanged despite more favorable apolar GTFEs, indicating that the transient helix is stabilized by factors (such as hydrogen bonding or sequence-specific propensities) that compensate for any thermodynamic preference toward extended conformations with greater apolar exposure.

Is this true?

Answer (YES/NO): NO